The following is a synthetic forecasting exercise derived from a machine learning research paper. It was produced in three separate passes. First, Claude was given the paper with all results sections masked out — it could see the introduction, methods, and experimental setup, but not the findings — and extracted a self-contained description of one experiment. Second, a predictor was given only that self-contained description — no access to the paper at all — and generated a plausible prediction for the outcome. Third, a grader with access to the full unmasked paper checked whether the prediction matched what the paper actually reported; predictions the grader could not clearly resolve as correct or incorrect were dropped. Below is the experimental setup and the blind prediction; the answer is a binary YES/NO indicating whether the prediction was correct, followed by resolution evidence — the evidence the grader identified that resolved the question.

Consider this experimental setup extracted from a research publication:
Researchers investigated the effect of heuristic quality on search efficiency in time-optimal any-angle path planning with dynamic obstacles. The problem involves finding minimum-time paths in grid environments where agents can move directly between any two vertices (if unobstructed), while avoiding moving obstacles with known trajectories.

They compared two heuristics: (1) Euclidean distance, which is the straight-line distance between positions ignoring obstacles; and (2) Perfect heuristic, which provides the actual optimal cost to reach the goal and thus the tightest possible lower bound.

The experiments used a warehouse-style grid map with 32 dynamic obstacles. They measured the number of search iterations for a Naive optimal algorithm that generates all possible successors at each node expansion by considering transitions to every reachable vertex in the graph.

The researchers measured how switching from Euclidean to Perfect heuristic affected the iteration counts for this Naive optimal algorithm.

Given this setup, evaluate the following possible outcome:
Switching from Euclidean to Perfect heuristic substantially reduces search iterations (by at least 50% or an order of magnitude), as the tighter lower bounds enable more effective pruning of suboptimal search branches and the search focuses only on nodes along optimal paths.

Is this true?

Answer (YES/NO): YES